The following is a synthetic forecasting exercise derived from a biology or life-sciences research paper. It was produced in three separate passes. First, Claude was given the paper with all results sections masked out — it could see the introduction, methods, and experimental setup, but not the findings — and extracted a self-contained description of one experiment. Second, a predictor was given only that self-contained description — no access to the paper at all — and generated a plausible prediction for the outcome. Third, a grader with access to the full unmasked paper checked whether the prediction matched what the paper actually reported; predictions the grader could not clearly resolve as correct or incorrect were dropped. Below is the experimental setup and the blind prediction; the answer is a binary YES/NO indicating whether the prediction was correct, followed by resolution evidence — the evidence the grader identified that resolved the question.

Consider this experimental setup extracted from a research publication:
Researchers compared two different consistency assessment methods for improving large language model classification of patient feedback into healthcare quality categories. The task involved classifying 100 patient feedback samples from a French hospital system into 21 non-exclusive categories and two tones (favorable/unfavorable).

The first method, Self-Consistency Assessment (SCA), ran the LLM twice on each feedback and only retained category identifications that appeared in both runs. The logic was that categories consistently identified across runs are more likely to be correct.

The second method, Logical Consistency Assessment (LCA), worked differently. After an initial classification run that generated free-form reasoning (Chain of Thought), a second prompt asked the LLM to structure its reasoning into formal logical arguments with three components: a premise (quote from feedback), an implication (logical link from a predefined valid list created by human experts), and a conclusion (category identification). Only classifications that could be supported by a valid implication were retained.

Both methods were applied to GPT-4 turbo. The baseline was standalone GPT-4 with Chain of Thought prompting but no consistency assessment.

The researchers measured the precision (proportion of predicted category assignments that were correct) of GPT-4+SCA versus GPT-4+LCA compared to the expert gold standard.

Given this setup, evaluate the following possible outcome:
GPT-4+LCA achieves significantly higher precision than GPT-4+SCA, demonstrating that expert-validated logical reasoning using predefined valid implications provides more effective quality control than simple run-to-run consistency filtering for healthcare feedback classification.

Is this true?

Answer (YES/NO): NO